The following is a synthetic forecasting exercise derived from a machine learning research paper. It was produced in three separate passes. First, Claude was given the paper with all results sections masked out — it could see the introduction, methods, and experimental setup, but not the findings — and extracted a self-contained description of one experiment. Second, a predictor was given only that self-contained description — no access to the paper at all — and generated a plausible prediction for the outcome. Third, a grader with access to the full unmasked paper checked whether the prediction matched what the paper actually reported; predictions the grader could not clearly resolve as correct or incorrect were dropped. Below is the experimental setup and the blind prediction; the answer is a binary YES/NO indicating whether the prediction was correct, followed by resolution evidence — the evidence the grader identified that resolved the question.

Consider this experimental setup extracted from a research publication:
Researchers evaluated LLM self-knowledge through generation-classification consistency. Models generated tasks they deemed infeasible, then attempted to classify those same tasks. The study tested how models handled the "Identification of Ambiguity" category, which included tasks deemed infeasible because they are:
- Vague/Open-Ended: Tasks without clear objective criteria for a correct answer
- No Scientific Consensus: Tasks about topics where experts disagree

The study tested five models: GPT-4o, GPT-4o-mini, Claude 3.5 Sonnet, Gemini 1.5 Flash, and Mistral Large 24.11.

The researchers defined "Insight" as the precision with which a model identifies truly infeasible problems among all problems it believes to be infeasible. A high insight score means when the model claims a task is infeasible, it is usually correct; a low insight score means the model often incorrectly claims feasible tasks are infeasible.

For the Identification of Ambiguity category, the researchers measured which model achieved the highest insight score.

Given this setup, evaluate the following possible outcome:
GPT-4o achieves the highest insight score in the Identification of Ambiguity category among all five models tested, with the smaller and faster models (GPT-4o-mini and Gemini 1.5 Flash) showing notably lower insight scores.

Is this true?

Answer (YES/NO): NO